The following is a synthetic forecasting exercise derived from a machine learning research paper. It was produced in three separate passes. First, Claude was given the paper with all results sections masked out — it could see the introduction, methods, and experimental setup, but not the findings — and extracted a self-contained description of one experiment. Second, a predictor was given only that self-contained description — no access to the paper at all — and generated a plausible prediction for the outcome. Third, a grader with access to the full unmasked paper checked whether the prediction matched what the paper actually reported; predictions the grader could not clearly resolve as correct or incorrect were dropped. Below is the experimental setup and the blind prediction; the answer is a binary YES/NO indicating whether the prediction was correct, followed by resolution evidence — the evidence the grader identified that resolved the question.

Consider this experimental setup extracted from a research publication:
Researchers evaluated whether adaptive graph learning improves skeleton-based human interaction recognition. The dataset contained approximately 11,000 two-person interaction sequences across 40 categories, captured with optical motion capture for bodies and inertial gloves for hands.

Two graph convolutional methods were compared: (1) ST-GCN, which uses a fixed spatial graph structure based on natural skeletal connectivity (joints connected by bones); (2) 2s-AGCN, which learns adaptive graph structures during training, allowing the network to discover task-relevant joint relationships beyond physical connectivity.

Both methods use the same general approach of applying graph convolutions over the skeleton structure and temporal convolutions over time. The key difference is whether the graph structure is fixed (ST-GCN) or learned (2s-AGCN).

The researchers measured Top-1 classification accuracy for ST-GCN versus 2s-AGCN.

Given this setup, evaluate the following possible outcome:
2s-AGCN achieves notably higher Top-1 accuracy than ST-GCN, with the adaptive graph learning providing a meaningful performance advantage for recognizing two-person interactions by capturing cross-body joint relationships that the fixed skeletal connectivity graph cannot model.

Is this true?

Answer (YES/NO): YES